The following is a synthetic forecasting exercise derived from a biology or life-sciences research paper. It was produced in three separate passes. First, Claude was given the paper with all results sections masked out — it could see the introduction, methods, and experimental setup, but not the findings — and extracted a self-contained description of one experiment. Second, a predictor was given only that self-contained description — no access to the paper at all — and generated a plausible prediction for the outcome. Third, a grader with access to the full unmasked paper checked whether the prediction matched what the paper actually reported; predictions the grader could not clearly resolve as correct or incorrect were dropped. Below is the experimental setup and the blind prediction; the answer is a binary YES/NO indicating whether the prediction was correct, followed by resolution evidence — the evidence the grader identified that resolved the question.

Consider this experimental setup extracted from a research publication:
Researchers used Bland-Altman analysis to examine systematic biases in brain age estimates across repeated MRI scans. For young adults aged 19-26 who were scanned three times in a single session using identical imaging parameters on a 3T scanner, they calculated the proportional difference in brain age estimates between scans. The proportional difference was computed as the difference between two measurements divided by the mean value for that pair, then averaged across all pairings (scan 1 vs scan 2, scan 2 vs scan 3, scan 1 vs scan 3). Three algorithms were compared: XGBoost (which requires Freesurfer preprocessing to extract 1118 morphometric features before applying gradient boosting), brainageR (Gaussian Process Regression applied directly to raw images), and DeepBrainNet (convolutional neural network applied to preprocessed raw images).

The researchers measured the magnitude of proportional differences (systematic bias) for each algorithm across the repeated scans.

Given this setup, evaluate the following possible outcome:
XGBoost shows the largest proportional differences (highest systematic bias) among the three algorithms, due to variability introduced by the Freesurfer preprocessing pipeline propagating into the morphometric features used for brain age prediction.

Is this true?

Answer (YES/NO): YES